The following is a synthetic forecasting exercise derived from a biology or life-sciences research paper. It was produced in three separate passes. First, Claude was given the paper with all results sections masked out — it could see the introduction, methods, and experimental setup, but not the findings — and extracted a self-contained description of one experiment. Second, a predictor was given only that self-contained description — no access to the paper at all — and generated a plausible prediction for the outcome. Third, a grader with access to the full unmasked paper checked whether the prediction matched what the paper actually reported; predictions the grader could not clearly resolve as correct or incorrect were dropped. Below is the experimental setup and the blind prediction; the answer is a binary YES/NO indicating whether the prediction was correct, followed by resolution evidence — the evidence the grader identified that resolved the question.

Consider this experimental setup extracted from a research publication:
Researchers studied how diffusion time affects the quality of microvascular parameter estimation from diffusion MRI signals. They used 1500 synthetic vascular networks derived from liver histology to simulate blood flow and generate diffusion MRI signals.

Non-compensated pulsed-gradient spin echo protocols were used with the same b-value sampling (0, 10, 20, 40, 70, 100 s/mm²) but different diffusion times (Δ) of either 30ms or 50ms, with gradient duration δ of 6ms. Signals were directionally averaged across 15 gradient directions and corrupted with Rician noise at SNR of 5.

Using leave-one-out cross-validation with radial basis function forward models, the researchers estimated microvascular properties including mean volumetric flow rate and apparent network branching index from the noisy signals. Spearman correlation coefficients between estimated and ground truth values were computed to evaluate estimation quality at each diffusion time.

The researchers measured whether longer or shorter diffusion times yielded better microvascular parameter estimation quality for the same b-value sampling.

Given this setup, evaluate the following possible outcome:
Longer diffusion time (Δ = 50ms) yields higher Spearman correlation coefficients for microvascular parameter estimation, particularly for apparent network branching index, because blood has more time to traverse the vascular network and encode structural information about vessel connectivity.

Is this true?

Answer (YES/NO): NO